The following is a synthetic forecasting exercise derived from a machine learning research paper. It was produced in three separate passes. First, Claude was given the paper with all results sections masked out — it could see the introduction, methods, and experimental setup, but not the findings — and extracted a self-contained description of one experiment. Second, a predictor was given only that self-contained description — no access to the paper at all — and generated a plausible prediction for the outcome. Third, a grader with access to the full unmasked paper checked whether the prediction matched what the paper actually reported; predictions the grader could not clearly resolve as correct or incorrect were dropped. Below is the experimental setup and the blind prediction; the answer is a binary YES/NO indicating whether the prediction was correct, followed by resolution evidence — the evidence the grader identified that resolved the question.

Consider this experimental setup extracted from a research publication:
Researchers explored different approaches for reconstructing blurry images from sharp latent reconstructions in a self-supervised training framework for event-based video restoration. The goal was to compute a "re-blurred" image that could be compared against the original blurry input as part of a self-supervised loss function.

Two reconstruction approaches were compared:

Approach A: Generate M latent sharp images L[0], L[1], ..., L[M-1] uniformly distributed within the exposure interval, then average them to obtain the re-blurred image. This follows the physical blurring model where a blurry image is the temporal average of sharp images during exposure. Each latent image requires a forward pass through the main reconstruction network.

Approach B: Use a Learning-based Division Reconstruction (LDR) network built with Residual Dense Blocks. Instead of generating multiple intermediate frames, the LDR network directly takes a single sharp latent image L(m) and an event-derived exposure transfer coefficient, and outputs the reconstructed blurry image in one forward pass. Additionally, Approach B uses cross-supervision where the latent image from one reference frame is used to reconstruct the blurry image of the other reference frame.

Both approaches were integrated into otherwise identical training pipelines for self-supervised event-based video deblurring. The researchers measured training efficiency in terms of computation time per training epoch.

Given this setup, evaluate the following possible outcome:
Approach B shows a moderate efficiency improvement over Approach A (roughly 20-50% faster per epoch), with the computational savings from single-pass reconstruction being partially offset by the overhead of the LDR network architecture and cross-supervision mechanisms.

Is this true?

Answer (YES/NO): NO